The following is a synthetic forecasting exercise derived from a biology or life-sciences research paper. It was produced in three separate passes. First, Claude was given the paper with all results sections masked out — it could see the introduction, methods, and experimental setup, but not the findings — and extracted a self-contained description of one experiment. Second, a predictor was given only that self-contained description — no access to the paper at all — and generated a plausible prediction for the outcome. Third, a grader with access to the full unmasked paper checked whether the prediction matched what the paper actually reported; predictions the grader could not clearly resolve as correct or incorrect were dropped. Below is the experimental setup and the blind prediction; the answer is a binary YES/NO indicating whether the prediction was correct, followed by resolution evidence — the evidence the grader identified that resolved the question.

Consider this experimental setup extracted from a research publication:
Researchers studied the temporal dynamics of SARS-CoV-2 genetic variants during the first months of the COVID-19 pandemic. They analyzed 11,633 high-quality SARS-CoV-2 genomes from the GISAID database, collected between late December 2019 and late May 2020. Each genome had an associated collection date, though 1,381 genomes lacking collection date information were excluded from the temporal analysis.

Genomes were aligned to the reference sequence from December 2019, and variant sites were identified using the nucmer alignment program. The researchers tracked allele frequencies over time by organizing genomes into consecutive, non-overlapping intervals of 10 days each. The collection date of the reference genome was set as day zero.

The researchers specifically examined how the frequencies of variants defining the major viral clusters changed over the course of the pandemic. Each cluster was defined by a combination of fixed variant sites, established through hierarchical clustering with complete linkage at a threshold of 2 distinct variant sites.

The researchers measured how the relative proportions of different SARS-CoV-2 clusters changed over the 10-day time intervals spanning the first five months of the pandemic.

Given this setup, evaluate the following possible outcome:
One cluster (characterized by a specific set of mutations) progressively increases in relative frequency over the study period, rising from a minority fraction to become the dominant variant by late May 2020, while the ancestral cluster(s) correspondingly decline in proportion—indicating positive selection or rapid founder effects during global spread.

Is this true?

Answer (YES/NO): NO